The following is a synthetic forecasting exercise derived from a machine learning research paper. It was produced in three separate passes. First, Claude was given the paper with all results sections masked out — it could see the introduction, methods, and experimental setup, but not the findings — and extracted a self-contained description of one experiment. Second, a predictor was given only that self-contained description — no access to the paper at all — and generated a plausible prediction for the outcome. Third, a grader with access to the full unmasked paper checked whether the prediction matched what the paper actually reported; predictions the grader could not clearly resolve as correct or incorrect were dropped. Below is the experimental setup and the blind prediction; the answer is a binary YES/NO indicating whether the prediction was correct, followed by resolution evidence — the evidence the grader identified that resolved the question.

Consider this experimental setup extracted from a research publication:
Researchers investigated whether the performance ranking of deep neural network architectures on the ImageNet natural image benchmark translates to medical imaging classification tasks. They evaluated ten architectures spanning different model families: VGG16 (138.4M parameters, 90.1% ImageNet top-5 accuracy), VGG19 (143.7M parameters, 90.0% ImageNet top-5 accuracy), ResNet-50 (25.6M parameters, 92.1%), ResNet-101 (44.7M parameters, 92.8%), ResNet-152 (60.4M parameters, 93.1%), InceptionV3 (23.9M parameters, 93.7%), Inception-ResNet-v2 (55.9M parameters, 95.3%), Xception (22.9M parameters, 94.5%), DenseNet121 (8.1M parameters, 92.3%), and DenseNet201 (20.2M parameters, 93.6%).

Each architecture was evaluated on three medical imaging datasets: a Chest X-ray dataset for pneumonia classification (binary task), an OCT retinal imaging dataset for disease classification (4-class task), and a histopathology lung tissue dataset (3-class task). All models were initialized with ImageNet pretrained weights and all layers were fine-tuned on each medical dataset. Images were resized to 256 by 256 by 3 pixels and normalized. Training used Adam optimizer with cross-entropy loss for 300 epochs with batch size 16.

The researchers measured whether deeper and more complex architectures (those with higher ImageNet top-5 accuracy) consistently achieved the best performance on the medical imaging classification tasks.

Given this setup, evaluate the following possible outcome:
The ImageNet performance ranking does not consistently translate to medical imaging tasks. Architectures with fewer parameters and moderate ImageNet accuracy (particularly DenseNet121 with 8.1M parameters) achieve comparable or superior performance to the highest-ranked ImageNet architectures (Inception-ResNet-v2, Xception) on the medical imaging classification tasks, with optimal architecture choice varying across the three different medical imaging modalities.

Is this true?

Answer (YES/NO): YES